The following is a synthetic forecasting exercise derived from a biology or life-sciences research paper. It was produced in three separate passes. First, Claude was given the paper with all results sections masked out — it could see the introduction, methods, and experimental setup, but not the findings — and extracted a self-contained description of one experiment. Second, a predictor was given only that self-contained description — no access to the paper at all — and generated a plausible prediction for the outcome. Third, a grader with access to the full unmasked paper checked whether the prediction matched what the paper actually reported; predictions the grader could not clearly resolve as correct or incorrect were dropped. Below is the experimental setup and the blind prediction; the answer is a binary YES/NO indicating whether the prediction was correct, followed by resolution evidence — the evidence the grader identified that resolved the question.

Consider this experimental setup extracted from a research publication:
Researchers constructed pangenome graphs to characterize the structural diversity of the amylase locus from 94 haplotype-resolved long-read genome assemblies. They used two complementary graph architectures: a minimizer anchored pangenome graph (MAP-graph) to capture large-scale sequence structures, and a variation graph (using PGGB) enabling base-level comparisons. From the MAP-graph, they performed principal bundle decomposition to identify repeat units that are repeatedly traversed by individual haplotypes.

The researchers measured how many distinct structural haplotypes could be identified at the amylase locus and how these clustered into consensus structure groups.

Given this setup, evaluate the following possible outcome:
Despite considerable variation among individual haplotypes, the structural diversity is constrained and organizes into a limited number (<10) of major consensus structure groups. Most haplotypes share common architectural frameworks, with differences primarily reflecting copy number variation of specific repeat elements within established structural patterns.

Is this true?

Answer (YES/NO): NO